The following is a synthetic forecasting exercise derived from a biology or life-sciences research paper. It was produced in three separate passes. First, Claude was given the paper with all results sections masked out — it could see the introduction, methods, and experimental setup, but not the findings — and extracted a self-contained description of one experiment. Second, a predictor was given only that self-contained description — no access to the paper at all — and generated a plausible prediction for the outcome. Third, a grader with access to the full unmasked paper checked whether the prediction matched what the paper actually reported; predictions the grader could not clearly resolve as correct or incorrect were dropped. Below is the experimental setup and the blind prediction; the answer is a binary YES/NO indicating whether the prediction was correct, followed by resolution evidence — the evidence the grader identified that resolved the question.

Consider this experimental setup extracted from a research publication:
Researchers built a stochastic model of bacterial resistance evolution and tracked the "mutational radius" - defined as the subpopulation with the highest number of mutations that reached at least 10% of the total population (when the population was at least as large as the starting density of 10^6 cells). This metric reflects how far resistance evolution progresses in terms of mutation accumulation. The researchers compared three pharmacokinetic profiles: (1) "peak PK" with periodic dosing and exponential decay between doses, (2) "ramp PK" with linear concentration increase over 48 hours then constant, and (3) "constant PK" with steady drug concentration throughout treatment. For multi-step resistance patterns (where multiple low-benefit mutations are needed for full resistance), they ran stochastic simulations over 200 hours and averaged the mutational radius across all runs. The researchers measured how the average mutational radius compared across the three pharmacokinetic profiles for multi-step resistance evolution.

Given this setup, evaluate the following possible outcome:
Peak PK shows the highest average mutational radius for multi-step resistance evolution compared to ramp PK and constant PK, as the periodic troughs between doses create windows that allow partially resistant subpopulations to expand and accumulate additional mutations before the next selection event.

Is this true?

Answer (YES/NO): NO